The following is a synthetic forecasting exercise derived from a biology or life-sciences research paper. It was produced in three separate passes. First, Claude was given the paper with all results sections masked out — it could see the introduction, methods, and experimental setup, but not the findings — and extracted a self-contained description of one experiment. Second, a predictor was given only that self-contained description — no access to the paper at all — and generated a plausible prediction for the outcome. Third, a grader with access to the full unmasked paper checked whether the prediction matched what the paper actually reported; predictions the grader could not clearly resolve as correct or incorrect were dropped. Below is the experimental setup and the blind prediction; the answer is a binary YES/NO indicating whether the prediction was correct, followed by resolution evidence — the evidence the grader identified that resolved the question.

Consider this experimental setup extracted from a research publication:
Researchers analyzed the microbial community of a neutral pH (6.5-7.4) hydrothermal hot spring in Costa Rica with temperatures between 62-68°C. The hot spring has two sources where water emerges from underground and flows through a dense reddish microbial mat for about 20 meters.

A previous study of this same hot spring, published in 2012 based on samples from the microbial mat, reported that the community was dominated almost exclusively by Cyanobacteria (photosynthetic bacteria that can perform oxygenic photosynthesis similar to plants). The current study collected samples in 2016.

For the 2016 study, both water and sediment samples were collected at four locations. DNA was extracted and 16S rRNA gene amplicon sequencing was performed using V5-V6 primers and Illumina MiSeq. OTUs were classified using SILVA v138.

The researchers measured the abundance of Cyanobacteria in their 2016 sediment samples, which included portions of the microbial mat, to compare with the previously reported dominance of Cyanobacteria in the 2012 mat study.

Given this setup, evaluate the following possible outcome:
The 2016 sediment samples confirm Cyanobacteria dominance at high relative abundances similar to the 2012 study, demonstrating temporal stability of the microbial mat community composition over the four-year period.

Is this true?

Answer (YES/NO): NO